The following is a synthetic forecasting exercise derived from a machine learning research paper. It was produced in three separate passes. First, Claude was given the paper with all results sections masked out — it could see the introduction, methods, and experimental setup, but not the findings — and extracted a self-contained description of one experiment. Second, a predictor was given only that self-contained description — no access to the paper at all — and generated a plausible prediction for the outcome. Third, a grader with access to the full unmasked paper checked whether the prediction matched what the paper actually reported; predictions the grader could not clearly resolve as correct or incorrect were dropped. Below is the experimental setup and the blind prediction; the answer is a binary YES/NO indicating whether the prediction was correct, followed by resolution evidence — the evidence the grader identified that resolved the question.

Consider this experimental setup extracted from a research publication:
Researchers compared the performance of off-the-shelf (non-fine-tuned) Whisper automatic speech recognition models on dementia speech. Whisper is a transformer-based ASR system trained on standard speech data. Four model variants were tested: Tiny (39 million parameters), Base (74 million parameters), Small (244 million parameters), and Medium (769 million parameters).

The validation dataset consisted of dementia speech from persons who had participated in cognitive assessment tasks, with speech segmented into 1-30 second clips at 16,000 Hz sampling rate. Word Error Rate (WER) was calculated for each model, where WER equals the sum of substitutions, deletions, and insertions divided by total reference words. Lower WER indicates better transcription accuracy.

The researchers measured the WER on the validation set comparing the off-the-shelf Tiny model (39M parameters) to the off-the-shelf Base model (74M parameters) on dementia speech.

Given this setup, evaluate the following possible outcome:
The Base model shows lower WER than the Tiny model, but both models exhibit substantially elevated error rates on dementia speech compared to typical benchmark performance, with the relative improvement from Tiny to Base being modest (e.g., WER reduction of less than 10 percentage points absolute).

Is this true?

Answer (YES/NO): NO